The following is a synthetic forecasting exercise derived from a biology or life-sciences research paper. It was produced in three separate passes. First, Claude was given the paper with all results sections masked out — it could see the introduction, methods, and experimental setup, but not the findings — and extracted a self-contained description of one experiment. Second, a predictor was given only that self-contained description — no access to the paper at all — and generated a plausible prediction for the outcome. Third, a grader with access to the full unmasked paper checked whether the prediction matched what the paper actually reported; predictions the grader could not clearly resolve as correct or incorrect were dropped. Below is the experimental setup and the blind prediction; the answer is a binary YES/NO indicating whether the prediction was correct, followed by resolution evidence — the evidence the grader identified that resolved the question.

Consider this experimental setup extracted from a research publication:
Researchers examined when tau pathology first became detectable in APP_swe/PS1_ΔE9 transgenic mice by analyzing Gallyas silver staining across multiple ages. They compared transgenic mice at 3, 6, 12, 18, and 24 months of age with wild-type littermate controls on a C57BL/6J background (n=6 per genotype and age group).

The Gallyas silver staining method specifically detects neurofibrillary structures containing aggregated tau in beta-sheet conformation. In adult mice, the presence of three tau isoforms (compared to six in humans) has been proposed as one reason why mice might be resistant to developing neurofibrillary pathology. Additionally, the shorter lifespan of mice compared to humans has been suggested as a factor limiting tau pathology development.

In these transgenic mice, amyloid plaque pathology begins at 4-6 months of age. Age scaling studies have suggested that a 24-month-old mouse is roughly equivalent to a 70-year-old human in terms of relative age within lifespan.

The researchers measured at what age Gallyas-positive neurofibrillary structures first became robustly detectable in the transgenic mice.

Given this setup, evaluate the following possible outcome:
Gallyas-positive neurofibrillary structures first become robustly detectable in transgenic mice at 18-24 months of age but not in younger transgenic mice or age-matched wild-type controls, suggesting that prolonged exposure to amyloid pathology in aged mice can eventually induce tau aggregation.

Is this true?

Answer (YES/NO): NO